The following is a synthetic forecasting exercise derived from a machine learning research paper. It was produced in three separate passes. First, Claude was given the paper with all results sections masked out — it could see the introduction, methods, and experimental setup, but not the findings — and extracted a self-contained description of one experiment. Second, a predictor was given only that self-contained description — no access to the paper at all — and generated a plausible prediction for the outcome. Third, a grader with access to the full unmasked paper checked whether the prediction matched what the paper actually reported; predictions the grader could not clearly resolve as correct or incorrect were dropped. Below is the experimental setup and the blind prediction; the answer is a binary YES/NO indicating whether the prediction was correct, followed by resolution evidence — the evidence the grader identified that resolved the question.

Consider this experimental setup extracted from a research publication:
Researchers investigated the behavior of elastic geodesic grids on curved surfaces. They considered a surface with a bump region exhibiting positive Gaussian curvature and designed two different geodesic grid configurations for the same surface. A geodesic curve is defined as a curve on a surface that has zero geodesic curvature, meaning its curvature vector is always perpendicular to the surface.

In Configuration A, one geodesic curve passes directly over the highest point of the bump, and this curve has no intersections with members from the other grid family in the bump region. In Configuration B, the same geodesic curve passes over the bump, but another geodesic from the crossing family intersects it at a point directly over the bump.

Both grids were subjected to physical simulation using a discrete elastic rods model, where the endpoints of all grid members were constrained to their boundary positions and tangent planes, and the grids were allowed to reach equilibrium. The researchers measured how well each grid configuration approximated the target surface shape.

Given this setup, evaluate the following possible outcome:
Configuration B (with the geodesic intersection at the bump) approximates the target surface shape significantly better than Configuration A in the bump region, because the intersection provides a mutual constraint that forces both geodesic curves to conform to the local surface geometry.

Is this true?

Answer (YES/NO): YES